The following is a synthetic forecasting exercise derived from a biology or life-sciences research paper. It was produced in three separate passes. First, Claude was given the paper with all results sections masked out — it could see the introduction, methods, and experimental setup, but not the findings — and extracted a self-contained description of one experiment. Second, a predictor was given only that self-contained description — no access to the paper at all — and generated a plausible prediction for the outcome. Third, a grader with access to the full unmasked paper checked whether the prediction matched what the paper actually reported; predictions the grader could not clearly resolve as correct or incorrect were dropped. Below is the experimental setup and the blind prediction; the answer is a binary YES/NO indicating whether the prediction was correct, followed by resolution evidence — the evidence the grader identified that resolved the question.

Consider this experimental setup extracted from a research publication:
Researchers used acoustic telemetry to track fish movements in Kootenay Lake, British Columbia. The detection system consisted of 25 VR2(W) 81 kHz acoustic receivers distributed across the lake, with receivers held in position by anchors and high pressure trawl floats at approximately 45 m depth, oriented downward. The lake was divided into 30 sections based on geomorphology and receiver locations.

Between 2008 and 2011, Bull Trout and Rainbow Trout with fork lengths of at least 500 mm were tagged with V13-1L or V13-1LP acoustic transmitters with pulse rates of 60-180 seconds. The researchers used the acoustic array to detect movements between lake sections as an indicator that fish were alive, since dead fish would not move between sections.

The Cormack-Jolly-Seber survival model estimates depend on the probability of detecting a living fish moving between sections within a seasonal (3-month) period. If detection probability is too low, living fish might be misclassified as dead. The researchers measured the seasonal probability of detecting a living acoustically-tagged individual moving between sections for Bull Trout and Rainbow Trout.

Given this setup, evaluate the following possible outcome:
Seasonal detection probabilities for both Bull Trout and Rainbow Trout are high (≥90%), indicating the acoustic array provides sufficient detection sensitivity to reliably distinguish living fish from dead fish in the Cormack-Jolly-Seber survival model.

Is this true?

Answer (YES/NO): NO